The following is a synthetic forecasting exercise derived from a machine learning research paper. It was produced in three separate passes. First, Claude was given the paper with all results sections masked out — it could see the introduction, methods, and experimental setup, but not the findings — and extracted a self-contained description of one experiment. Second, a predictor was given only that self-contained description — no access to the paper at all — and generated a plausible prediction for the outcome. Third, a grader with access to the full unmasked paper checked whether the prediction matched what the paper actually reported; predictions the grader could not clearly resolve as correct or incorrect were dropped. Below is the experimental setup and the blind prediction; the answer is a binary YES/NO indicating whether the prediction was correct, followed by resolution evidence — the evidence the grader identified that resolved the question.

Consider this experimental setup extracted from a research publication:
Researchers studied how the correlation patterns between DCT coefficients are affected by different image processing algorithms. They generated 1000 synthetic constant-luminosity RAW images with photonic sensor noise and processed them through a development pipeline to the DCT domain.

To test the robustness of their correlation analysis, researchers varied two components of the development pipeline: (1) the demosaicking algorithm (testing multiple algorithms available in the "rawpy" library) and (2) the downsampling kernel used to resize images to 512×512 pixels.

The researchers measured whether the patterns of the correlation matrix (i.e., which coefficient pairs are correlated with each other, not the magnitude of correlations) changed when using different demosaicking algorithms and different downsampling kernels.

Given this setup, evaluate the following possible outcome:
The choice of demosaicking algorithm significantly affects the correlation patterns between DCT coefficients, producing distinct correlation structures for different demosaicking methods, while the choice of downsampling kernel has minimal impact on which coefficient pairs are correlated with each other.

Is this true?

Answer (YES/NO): NO